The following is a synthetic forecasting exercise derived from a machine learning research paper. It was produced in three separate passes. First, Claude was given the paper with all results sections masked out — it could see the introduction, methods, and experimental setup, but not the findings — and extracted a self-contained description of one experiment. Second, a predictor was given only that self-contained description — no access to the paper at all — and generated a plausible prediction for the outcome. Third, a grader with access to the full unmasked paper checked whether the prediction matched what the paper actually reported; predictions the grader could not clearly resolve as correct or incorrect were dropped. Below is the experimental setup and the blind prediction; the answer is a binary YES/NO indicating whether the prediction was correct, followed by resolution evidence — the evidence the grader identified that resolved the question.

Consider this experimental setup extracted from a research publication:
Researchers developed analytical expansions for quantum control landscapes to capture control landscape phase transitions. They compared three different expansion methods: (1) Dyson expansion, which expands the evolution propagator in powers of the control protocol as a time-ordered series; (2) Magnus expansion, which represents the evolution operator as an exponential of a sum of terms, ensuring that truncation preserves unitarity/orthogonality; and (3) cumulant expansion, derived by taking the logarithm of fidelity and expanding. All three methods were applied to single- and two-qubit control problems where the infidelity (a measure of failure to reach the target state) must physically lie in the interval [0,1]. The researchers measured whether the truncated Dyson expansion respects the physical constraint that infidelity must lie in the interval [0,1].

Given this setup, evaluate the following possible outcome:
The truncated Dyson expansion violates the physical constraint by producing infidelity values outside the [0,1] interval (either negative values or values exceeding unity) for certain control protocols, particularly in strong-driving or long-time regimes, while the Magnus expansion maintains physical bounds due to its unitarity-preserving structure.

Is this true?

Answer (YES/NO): YES